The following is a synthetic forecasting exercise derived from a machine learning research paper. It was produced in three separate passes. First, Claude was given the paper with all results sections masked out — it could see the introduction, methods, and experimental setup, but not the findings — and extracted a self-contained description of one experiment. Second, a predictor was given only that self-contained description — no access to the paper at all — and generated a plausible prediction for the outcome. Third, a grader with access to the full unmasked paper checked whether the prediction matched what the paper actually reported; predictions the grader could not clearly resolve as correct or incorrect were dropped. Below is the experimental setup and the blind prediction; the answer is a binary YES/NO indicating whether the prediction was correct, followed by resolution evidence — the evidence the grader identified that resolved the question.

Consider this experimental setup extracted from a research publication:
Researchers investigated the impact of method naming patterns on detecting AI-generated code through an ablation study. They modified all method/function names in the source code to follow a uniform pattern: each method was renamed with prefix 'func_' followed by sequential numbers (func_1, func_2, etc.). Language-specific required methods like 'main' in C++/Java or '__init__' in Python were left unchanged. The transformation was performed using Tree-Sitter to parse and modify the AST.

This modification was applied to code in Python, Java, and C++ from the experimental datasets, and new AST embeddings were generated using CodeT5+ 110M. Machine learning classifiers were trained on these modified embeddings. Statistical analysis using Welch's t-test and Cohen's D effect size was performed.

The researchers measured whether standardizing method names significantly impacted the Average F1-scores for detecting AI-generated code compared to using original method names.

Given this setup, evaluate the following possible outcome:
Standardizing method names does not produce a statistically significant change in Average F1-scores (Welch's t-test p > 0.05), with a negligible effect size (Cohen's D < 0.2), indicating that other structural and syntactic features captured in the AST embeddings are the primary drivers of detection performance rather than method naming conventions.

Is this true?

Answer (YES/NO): YES